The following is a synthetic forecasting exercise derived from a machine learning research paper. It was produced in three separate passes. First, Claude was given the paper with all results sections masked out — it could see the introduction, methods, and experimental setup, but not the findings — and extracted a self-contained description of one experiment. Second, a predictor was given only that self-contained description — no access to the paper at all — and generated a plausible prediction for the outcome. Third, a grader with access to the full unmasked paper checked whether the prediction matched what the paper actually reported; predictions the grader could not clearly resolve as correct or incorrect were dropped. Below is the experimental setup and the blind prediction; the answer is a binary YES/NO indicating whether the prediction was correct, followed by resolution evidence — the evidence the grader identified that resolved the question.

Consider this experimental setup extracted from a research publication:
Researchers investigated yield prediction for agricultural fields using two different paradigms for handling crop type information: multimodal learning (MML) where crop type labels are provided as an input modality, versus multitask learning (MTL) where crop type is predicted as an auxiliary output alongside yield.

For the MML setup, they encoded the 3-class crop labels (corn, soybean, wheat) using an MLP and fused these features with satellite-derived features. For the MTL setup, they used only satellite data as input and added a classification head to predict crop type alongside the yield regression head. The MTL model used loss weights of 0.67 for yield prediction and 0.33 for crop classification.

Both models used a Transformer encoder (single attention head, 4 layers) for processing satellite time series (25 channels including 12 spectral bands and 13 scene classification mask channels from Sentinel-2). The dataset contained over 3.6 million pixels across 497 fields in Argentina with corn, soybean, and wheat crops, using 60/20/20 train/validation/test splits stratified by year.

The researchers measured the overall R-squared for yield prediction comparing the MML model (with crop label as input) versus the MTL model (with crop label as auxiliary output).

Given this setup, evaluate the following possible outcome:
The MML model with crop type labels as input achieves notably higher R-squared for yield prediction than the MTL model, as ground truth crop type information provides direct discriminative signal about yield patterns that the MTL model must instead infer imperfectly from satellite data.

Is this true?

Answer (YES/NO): NO